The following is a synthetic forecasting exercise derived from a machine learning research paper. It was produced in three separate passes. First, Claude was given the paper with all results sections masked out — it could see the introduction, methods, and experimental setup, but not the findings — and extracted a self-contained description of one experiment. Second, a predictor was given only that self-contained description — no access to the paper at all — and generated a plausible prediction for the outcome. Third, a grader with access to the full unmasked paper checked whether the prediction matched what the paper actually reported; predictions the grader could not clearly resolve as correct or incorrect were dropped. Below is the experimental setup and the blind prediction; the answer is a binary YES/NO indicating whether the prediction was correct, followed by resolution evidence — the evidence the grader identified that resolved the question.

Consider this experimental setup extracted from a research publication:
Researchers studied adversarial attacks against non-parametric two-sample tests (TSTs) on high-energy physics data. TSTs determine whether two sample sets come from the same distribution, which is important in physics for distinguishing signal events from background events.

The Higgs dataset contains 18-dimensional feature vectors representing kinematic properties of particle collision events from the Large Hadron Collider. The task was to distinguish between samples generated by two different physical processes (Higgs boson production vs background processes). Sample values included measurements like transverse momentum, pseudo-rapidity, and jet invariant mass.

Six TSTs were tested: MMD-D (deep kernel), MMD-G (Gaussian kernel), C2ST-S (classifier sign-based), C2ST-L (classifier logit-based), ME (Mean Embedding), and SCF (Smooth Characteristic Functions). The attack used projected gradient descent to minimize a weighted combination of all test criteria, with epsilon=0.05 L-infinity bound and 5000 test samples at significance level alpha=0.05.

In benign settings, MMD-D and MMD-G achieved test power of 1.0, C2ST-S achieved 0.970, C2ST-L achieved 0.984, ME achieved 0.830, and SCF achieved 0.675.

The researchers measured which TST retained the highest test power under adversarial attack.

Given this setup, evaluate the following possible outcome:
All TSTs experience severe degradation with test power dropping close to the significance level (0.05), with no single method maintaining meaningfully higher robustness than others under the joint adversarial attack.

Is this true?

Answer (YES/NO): NO